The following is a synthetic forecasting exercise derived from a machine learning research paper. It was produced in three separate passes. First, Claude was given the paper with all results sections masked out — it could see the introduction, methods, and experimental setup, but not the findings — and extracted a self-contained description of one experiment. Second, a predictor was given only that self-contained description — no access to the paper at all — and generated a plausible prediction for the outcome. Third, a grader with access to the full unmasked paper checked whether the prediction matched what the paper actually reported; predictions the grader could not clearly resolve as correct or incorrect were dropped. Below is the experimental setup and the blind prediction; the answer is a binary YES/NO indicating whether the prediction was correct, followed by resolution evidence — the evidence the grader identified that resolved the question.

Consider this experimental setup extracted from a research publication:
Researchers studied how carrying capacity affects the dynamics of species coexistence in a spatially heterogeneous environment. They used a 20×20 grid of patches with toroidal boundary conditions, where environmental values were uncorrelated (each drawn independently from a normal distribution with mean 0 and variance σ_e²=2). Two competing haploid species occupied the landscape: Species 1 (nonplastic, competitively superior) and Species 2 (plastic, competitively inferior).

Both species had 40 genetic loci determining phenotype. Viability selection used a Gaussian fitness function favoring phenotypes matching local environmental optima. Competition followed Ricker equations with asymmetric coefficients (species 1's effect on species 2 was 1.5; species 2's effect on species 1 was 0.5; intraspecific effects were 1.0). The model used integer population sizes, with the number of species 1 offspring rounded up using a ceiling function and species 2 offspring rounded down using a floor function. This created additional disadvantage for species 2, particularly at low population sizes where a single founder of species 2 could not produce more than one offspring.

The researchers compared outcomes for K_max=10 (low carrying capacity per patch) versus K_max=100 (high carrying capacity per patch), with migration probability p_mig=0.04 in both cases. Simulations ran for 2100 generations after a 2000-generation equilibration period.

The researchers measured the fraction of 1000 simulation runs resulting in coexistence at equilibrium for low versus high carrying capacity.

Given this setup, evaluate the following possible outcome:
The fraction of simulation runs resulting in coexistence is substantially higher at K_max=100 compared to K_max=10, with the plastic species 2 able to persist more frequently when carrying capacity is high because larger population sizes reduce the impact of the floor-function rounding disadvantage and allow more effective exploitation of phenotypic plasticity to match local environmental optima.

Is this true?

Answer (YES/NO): YES